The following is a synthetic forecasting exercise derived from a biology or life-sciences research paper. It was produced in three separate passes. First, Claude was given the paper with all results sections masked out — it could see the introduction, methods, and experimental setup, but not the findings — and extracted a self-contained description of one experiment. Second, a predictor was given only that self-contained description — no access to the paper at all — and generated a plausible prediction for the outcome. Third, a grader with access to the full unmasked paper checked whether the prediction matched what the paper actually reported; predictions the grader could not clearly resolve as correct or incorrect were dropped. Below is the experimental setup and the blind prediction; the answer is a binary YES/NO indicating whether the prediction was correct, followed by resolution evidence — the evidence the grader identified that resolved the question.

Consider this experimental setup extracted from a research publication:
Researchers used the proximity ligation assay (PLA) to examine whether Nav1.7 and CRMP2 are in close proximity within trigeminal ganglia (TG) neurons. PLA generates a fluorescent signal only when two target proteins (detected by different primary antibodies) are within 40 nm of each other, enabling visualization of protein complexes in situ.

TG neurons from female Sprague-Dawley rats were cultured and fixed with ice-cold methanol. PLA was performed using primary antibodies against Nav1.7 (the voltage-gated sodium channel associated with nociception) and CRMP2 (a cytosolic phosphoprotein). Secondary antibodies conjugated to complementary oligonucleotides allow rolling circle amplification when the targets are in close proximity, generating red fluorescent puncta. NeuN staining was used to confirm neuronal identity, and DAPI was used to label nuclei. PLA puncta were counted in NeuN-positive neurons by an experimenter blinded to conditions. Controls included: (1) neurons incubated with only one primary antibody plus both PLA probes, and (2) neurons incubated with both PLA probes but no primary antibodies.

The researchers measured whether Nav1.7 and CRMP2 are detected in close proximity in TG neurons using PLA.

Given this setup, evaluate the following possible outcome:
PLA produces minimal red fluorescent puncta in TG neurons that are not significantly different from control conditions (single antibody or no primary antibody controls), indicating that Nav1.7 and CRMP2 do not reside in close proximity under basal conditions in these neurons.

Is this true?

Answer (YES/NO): NO